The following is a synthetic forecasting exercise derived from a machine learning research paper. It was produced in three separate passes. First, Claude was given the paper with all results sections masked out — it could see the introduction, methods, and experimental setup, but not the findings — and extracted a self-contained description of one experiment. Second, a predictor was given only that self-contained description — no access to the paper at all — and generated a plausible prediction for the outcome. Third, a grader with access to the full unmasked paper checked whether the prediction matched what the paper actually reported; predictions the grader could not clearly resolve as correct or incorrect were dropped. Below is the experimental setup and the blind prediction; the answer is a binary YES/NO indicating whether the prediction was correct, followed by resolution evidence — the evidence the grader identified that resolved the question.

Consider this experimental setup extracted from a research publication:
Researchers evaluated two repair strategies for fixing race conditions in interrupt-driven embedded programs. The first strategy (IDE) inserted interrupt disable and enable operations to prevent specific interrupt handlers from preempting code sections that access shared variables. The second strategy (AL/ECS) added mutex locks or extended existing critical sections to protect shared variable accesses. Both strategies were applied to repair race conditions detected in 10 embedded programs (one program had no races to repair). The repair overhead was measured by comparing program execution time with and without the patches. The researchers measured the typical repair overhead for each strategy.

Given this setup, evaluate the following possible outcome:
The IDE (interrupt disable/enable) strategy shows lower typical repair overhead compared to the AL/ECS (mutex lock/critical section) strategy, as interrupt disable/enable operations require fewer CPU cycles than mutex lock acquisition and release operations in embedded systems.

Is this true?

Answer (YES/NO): NO